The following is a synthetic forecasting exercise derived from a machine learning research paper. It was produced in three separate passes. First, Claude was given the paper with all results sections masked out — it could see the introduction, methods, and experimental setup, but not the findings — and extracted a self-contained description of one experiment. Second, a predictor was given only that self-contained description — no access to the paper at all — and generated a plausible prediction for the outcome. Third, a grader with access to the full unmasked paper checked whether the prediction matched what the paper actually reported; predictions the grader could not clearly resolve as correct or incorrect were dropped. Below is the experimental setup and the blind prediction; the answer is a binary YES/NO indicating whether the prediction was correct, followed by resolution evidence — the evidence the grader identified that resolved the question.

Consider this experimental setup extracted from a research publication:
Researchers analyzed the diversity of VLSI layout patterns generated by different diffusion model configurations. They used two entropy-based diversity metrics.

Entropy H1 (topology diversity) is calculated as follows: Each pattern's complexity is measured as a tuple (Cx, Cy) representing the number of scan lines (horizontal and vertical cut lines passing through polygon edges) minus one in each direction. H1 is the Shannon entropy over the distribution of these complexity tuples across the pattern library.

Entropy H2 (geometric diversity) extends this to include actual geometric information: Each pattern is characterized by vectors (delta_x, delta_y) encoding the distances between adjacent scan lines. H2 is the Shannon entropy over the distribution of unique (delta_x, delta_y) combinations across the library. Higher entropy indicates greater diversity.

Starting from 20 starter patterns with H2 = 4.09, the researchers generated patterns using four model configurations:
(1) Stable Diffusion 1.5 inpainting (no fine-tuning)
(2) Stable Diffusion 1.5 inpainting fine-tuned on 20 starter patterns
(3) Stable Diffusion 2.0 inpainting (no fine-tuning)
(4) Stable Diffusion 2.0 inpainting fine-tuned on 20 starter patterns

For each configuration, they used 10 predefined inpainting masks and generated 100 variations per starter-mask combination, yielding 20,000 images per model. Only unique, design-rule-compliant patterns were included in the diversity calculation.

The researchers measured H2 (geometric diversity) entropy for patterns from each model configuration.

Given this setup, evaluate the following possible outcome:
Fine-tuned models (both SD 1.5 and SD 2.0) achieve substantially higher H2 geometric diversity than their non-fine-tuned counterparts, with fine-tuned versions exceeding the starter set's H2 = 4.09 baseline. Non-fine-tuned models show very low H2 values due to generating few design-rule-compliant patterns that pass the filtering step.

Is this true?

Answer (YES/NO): NO